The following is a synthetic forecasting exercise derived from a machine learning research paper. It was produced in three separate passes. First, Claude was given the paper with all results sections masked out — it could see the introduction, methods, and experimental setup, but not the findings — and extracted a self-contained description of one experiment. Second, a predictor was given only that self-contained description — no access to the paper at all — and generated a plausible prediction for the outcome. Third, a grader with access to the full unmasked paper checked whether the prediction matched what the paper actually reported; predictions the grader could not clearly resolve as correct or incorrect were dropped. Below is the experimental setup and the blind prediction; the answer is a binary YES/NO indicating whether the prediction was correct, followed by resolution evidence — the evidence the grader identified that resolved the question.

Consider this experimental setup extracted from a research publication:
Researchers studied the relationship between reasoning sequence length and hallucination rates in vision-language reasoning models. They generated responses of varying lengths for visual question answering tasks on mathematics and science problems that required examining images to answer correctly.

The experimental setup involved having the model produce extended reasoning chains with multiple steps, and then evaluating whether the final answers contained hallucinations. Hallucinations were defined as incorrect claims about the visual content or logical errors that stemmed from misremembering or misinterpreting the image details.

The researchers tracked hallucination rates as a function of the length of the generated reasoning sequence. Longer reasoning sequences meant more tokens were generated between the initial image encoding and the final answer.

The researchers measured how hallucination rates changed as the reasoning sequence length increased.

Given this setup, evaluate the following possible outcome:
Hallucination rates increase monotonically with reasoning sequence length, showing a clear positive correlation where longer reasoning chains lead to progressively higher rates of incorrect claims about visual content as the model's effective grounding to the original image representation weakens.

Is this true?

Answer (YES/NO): YES